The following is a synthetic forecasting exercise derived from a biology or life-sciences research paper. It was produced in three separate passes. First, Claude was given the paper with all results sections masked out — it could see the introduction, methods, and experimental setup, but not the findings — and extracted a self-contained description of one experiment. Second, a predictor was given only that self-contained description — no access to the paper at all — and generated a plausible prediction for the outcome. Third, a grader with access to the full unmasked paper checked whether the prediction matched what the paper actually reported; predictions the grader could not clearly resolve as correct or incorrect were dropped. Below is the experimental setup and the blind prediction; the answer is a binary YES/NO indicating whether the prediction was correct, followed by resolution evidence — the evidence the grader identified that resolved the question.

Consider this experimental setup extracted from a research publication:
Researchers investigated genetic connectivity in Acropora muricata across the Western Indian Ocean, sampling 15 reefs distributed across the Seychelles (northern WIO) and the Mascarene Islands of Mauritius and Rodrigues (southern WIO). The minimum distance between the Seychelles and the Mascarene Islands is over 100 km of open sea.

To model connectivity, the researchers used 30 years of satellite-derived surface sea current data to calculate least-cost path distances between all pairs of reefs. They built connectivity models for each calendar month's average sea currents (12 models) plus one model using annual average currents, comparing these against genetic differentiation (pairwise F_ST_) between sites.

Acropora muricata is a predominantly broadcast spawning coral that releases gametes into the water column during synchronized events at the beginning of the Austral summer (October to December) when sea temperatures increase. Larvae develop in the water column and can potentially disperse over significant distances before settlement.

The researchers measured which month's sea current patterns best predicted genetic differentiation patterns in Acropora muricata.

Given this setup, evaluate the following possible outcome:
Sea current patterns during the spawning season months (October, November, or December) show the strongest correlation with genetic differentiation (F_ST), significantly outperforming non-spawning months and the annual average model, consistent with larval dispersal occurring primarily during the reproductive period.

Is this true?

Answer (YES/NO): YES